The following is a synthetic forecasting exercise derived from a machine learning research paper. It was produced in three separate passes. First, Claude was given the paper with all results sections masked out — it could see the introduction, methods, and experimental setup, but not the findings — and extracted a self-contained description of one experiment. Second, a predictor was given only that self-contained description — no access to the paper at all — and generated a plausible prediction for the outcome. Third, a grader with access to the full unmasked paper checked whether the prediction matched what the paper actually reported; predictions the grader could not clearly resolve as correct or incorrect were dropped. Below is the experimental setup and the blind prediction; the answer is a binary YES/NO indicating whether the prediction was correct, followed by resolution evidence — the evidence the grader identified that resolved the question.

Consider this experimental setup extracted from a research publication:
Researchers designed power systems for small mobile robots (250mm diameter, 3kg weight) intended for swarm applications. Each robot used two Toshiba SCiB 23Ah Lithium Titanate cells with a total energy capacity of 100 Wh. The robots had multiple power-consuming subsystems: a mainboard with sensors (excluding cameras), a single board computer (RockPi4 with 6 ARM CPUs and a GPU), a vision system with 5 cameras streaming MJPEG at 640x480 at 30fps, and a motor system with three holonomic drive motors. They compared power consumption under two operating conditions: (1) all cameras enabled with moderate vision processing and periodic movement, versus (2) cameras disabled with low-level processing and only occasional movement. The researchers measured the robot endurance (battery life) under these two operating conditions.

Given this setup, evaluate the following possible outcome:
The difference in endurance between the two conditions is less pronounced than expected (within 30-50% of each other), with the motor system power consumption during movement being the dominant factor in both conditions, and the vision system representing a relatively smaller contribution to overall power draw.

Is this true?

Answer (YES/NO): NO